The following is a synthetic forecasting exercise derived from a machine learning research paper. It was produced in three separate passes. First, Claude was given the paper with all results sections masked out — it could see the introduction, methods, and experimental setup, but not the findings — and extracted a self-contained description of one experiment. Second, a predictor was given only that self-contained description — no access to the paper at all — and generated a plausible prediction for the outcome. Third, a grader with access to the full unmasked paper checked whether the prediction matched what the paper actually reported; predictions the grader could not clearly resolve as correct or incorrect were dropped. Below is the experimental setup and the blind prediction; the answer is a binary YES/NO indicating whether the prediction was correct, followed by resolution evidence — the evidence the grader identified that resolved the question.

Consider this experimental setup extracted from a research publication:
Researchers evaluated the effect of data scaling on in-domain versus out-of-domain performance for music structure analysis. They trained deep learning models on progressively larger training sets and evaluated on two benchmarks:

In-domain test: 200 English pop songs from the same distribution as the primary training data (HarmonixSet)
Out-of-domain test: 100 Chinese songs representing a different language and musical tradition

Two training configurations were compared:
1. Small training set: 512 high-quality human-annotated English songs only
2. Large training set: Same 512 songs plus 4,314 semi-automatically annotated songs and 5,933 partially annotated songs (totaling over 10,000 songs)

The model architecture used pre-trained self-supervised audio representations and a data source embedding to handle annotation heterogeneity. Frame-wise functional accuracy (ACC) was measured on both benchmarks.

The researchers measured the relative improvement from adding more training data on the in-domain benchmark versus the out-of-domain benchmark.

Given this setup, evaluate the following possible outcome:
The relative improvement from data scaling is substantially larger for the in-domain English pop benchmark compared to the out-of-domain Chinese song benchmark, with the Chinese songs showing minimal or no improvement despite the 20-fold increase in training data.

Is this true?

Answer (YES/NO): NO